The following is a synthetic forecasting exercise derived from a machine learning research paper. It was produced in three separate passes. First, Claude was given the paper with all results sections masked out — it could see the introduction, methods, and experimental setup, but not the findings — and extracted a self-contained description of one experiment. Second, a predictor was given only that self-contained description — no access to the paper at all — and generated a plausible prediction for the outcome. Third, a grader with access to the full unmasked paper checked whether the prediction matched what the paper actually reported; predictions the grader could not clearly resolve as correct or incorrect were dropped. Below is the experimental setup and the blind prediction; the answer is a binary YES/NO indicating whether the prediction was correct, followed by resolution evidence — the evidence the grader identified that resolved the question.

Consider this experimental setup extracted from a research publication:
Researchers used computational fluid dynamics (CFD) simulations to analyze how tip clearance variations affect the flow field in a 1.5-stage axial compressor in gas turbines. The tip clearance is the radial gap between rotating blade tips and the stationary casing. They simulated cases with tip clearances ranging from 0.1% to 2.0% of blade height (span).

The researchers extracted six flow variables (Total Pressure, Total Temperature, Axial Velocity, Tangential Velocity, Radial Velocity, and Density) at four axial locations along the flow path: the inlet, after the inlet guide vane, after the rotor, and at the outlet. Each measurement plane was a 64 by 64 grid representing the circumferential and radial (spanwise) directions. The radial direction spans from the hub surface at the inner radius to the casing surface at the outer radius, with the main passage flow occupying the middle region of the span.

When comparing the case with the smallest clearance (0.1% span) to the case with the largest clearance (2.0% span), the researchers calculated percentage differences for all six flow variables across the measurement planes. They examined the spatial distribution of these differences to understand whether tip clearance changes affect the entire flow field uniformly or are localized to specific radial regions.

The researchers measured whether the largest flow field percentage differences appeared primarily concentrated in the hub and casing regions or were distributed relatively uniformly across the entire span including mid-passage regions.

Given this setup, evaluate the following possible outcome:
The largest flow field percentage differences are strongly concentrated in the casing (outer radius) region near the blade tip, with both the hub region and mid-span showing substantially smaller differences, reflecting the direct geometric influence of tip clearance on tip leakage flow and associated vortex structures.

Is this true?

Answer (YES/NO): NO